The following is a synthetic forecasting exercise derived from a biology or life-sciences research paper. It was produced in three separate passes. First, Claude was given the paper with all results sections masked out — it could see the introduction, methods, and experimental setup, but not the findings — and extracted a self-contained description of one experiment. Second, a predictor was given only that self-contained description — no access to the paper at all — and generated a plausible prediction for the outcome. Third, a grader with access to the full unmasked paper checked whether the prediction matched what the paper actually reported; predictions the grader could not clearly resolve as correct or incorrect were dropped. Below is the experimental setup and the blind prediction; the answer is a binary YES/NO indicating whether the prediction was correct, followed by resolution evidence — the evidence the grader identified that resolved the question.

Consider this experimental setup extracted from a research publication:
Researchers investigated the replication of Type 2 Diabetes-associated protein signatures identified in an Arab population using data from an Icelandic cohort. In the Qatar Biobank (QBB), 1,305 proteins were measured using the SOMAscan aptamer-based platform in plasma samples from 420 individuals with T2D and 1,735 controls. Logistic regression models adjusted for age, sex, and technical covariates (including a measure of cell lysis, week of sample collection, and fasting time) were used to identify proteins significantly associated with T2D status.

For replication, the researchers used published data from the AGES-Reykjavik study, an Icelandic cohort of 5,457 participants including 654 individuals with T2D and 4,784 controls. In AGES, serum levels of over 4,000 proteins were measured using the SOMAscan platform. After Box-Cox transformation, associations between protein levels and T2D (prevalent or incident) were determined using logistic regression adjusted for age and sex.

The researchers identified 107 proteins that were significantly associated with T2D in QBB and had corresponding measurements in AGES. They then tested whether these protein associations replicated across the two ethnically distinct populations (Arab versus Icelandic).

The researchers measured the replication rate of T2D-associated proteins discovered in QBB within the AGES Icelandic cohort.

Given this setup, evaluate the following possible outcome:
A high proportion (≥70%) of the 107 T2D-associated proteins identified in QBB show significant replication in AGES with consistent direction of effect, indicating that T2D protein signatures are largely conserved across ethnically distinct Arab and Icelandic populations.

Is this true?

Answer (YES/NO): YES